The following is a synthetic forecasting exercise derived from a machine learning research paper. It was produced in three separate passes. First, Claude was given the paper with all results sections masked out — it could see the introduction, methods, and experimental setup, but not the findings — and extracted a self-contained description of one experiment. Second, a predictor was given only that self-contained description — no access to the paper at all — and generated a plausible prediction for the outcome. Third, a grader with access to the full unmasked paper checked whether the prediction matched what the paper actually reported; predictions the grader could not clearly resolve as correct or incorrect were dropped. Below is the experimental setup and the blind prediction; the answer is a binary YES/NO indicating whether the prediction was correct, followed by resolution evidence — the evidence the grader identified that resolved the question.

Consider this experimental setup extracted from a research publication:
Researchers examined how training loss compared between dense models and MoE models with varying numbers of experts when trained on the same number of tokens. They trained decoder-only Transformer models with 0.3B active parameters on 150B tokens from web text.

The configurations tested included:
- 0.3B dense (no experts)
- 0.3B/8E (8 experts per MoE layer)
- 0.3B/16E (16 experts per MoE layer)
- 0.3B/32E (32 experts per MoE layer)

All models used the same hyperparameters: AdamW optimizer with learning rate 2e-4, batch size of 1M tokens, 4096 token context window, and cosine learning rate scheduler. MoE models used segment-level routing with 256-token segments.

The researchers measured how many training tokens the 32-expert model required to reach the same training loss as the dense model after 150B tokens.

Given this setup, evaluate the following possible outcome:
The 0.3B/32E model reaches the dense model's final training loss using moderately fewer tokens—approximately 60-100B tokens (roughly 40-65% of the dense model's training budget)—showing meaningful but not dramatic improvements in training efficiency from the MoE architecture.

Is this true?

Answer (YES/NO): NO